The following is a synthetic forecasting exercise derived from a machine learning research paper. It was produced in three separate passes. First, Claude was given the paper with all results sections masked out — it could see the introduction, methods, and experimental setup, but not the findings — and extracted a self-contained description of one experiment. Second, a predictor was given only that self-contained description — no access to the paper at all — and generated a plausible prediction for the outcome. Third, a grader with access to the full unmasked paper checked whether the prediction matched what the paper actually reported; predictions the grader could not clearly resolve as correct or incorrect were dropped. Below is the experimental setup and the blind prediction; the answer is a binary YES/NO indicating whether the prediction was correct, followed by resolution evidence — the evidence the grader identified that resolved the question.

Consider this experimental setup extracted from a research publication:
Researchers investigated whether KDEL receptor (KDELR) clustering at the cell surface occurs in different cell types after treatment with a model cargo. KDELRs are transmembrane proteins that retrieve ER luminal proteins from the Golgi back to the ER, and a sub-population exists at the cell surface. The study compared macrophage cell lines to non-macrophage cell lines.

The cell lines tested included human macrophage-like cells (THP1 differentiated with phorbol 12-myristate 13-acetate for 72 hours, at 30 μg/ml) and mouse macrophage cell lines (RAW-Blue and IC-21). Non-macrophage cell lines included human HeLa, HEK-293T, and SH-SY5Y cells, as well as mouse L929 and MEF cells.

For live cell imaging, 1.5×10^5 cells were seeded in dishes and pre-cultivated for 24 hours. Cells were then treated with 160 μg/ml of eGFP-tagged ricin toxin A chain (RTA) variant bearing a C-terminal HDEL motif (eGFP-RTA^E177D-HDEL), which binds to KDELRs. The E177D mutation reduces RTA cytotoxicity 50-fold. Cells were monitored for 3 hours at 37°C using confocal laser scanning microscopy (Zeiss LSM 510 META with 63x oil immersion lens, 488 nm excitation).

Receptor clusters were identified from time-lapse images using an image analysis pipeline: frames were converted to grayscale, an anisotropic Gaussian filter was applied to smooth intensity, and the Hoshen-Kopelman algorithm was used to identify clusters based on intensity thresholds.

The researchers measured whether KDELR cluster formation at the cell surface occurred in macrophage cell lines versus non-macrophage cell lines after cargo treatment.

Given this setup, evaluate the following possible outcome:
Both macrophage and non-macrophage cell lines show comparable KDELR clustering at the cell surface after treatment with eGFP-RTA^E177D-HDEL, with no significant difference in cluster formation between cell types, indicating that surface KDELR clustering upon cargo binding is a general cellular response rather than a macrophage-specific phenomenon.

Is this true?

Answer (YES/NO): NO